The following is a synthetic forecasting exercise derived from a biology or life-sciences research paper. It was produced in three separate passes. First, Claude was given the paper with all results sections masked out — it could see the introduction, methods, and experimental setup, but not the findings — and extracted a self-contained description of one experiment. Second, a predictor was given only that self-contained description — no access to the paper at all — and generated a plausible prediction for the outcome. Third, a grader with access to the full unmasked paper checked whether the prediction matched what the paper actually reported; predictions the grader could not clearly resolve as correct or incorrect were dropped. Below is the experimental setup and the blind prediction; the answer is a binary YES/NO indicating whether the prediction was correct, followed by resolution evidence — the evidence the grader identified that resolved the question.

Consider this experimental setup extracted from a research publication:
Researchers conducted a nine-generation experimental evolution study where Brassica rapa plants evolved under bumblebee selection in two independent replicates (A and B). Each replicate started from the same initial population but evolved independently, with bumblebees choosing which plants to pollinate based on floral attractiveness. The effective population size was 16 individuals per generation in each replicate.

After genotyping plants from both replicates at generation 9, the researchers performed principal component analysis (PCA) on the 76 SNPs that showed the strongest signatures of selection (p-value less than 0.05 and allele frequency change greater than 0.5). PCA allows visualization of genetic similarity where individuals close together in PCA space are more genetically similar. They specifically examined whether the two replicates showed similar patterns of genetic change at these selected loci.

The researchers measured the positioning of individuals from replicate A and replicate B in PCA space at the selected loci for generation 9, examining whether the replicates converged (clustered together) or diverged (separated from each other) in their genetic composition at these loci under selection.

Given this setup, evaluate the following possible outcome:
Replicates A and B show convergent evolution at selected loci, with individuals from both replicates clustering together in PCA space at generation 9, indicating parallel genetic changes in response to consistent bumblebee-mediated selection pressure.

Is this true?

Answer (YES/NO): YES